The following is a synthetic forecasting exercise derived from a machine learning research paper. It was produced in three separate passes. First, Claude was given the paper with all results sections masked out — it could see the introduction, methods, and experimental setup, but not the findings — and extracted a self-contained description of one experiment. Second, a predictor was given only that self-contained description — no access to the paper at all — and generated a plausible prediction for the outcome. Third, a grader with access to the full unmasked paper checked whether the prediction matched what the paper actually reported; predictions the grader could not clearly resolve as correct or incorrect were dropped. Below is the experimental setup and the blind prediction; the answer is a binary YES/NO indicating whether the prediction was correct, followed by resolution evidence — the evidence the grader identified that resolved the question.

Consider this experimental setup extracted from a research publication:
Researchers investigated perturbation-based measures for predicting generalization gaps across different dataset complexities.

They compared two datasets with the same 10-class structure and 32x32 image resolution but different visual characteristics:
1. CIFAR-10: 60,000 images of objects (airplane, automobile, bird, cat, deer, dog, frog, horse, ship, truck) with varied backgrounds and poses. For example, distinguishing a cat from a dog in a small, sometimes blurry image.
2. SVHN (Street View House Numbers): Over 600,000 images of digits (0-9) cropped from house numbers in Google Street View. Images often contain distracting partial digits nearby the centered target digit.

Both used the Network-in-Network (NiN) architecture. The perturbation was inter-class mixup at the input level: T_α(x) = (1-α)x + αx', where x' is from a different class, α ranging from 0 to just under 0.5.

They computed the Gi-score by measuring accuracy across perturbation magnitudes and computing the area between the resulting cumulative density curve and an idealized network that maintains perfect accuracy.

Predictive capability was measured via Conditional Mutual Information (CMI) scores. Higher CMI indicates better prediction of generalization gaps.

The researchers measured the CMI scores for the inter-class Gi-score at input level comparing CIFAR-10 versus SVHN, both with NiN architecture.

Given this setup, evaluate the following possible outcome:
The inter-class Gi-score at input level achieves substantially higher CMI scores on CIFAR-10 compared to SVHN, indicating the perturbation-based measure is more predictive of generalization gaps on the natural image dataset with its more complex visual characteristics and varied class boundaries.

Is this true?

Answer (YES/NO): NO